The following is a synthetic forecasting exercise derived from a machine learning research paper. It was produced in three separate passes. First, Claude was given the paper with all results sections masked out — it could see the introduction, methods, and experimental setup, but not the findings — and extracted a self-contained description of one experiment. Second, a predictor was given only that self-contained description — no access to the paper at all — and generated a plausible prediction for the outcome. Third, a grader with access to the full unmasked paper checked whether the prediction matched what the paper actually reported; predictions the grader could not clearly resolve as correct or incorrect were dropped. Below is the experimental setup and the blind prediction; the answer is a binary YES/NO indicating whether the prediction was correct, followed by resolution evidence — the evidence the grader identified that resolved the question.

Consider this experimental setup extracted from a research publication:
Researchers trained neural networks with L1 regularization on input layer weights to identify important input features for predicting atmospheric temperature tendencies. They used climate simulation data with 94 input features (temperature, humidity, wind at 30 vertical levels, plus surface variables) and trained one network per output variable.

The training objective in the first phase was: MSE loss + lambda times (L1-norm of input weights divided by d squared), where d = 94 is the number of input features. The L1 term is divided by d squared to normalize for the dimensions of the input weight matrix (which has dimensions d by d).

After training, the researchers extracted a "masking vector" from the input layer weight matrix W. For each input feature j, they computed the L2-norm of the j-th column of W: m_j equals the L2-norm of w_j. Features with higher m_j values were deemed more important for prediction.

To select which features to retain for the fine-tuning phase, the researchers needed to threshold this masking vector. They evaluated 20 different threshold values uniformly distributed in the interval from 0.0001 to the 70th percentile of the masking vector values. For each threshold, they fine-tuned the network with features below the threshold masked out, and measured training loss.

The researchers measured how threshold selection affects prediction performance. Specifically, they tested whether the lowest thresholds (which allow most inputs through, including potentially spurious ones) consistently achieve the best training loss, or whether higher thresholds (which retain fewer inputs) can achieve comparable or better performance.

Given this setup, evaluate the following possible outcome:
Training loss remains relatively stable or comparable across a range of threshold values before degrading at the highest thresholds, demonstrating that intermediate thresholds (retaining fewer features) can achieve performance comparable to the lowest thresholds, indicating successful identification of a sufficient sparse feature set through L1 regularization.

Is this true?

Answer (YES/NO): NO